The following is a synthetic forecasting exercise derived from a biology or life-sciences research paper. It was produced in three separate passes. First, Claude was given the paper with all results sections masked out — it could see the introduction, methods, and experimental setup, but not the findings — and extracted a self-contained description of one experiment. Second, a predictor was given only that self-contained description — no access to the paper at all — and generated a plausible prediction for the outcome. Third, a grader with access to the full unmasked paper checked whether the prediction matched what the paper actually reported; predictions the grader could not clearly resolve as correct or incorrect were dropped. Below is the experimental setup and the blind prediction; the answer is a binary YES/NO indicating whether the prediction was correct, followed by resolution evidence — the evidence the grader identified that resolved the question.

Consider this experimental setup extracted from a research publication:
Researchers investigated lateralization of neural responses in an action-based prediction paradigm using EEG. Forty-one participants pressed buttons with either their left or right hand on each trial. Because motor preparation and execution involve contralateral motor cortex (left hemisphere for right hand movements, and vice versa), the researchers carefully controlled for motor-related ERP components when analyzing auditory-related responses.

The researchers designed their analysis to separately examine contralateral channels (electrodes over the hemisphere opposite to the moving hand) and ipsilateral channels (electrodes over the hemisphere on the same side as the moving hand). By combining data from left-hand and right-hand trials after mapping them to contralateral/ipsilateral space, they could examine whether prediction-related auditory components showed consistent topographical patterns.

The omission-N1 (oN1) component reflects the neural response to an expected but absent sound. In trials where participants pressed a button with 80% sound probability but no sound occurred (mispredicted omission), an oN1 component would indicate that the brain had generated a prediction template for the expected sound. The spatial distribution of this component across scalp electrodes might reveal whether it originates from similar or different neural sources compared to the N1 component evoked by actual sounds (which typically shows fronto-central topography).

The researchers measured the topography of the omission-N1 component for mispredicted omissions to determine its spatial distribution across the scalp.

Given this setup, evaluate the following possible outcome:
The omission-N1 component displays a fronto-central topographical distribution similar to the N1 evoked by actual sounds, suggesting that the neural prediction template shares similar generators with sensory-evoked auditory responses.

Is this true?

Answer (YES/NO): NO